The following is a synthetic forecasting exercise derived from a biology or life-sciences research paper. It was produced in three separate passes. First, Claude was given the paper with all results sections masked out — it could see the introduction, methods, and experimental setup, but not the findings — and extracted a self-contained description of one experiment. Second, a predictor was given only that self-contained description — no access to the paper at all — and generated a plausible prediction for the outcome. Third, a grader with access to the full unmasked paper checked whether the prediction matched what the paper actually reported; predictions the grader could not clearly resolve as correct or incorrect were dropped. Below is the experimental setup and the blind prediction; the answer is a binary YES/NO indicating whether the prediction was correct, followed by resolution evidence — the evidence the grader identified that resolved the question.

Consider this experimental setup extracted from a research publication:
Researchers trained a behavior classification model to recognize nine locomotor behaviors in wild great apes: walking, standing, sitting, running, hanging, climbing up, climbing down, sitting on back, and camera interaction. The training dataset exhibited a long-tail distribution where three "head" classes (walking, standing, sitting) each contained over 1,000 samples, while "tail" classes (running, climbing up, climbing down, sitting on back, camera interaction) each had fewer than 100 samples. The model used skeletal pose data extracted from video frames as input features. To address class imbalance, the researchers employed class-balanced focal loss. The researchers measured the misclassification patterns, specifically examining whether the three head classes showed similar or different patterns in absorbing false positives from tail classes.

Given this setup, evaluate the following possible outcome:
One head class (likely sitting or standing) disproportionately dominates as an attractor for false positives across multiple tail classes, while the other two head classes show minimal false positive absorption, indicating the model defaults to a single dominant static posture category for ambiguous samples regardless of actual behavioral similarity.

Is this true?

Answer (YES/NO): NO